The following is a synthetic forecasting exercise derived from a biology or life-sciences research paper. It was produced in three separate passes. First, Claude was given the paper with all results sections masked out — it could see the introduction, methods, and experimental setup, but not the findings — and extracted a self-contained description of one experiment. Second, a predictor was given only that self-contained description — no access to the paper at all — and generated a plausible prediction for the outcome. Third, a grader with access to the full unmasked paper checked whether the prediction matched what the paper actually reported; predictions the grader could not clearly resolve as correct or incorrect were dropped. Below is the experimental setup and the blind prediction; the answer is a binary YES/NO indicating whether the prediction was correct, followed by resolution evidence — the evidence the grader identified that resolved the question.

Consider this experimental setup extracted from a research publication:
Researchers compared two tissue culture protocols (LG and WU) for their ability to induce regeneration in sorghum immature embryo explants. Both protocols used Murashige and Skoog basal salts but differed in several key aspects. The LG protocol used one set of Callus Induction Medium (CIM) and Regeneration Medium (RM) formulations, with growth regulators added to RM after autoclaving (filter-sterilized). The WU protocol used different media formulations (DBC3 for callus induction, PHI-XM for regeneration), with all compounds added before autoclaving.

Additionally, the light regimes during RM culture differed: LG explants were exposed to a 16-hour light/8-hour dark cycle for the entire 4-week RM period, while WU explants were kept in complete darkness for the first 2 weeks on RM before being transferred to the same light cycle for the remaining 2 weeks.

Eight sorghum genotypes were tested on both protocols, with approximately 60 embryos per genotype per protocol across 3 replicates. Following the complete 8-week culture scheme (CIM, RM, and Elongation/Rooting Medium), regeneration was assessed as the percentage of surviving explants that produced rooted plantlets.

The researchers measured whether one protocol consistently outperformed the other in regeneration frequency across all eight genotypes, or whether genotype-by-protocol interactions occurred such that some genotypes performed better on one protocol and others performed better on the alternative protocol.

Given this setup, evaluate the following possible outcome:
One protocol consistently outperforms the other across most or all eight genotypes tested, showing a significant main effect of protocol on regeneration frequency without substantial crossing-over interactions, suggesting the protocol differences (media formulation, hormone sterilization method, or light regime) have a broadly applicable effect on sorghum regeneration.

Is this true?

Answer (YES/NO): YES